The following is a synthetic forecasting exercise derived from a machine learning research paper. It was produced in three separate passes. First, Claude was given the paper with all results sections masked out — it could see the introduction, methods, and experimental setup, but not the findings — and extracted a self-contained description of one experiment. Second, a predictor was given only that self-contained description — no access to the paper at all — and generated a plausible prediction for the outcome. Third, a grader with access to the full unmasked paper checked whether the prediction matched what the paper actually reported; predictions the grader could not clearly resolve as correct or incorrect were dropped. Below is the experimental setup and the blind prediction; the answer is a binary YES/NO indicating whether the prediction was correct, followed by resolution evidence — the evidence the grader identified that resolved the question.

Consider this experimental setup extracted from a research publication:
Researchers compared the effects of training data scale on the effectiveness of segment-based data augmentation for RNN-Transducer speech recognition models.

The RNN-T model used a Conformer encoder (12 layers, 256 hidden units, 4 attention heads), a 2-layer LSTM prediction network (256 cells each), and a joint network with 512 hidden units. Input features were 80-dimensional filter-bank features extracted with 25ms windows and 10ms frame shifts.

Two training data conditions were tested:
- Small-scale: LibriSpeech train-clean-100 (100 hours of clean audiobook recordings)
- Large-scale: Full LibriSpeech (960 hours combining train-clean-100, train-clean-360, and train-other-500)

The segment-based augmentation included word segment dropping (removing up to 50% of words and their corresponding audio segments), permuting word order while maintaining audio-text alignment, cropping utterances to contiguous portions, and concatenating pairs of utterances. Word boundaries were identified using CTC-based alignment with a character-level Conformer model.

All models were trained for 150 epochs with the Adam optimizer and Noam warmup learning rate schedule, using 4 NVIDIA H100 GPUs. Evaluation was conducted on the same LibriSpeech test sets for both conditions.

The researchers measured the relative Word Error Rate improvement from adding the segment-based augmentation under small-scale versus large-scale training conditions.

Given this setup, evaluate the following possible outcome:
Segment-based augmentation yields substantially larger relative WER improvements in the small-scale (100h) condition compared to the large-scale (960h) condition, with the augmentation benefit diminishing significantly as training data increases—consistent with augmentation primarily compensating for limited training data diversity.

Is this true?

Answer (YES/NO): NO